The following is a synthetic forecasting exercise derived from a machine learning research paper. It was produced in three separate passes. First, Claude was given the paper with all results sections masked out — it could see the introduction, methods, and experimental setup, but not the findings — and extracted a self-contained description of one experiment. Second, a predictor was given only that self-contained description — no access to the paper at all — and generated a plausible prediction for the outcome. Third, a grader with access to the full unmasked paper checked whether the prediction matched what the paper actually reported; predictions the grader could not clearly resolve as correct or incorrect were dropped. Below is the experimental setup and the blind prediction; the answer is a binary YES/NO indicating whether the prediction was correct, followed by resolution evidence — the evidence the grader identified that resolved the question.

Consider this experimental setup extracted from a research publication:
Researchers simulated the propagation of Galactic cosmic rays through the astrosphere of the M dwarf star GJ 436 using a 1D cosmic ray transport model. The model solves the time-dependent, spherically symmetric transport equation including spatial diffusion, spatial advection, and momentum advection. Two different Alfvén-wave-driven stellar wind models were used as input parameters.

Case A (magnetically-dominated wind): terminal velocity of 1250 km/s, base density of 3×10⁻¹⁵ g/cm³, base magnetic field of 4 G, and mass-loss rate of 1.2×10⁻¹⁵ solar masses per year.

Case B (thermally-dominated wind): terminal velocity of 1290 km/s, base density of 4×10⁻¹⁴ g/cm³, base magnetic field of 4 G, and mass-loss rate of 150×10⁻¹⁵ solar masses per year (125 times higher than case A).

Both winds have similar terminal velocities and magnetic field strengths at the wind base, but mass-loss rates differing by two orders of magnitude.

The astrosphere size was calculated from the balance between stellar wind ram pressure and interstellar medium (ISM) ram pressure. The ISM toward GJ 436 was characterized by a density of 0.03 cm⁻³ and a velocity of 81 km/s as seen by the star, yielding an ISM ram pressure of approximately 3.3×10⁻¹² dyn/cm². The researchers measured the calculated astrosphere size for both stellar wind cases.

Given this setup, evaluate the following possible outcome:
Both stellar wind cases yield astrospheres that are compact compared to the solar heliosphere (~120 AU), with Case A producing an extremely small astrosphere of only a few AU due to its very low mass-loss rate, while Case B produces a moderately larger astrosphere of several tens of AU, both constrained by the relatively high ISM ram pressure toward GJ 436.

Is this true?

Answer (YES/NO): NO